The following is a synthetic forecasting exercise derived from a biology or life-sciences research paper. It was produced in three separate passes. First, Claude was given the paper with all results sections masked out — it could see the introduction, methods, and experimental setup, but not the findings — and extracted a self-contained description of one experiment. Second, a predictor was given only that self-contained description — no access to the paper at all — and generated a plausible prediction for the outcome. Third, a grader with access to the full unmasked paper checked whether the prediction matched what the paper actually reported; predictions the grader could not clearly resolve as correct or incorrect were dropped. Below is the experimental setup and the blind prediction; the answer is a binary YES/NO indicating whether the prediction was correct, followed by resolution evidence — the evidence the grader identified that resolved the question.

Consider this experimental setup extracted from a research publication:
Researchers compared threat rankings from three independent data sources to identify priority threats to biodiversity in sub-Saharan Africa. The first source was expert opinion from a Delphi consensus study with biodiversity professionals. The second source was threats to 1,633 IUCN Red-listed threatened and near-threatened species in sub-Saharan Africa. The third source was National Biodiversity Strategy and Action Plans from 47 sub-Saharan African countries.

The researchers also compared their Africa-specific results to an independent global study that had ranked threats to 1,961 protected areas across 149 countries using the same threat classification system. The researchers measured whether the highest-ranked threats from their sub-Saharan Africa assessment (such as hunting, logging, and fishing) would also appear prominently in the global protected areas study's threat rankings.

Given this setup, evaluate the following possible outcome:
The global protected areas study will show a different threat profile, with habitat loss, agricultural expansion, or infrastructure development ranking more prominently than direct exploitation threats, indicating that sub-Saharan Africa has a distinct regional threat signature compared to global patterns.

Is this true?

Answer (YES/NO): NO